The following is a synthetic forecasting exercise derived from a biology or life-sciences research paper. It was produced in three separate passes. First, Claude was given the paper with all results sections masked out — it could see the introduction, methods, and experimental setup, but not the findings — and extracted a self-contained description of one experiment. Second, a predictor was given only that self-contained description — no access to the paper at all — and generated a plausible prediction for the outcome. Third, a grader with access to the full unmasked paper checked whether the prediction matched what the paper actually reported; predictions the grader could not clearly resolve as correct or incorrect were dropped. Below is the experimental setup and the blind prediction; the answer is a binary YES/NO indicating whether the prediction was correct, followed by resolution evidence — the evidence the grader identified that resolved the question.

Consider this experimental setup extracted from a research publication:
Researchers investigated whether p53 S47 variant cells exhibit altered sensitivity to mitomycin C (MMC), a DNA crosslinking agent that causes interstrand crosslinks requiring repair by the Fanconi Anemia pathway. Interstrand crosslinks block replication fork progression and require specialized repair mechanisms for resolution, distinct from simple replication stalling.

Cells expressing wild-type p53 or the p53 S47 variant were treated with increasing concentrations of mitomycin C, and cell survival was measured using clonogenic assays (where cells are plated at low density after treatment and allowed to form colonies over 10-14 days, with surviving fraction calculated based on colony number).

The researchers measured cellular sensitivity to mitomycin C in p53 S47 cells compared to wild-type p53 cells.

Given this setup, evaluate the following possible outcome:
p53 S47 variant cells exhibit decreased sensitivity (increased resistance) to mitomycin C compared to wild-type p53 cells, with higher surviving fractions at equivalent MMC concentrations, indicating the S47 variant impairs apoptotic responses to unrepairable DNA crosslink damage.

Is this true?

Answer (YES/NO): NO